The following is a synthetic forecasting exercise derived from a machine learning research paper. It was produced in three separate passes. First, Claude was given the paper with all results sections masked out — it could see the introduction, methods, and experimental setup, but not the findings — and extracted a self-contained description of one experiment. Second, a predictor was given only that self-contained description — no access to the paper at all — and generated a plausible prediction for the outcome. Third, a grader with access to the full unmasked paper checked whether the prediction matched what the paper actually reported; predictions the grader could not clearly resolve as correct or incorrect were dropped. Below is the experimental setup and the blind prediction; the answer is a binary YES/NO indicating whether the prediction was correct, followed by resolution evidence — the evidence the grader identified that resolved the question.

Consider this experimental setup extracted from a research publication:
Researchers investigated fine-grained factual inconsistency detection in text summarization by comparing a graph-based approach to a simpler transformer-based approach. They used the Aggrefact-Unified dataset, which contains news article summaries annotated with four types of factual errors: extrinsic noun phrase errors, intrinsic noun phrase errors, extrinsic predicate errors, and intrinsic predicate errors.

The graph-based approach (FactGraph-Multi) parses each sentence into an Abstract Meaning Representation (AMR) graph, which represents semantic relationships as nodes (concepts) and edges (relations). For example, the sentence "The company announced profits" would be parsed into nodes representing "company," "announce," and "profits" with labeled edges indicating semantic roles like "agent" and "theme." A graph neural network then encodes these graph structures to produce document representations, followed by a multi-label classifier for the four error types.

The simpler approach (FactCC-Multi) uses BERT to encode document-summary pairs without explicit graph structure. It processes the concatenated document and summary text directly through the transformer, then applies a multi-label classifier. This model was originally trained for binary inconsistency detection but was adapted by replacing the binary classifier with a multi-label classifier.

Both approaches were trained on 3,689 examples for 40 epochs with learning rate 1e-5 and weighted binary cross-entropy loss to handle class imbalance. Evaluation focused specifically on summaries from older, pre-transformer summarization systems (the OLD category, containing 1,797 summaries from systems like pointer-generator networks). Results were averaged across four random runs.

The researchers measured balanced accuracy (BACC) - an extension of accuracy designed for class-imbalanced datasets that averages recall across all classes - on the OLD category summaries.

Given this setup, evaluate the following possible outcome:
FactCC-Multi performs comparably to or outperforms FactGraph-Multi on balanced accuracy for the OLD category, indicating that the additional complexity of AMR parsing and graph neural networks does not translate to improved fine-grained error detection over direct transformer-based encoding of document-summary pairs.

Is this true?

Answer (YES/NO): YES